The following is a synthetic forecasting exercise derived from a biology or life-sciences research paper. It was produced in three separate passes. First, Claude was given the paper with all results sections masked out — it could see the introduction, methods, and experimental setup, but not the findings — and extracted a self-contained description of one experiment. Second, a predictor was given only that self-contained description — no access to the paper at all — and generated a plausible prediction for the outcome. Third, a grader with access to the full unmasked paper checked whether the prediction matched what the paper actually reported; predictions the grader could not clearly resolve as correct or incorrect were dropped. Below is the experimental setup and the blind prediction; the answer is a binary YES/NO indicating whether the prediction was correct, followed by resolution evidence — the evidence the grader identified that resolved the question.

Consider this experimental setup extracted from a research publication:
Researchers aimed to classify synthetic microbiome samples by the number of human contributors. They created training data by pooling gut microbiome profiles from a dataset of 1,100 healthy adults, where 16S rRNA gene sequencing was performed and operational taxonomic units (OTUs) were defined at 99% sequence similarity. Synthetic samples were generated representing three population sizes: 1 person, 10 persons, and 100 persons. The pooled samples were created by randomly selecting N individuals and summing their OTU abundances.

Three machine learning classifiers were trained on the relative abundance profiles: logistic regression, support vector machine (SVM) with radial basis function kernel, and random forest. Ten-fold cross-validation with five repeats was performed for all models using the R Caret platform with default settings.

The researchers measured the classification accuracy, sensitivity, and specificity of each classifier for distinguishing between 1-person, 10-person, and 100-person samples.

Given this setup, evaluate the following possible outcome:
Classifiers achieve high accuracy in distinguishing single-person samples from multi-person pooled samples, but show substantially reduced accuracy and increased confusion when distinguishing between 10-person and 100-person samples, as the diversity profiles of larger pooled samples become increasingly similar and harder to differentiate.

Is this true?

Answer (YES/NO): NO